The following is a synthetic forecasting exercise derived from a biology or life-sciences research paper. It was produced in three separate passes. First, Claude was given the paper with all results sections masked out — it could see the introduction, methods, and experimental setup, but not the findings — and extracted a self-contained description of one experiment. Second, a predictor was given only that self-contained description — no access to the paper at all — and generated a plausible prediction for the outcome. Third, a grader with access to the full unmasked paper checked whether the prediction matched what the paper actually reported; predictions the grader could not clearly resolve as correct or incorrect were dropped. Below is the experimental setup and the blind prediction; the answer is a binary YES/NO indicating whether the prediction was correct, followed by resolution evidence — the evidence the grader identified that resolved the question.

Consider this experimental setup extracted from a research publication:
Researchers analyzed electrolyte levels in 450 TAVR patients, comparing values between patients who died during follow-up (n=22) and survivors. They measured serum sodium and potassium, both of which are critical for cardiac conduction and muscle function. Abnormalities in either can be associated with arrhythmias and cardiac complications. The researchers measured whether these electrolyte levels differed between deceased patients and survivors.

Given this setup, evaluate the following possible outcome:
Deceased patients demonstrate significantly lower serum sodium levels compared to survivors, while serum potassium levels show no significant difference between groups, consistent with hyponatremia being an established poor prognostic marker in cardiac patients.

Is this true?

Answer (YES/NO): NO